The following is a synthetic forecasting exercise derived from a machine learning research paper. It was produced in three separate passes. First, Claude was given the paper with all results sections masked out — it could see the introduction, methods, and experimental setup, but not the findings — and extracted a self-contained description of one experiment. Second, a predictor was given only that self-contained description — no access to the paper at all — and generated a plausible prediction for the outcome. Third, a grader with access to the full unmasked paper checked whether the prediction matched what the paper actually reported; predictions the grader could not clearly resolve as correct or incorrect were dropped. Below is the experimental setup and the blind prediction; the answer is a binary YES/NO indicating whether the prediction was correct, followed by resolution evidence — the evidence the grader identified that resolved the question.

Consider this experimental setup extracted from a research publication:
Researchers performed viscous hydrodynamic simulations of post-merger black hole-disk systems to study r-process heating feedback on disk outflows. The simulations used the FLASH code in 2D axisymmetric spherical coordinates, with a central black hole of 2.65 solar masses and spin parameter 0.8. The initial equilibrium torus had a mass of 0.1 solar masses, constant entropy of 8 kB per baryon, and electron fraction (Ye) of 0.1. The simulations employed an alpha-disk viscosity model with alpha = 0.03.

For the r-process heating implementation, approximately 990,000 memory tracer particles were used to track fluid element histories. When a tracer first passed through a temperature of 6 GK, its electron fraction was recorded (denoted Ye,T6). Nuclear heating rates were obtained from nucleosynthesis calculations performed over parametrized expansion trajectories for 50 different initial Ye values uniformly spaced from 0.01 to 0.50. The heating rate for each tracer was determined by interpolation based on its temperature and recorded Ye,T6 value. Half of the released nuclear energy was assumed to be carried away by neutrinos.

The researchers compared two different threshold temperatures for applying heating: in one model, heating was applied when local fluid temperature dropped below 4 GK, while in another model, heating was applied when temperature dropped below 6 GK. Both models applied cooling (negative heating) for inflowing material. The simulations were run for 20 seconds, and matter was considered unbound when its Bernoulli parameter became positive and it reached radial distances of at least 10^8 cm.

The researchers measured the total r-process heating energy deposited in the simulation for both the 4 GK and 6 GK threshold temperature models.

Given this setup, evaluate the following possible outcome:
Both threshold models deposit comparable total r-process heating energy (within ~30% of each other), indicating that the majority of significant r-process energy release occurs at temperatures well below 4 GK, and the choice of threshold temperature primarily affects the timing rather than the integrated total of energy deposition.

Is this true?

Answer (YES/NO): NO